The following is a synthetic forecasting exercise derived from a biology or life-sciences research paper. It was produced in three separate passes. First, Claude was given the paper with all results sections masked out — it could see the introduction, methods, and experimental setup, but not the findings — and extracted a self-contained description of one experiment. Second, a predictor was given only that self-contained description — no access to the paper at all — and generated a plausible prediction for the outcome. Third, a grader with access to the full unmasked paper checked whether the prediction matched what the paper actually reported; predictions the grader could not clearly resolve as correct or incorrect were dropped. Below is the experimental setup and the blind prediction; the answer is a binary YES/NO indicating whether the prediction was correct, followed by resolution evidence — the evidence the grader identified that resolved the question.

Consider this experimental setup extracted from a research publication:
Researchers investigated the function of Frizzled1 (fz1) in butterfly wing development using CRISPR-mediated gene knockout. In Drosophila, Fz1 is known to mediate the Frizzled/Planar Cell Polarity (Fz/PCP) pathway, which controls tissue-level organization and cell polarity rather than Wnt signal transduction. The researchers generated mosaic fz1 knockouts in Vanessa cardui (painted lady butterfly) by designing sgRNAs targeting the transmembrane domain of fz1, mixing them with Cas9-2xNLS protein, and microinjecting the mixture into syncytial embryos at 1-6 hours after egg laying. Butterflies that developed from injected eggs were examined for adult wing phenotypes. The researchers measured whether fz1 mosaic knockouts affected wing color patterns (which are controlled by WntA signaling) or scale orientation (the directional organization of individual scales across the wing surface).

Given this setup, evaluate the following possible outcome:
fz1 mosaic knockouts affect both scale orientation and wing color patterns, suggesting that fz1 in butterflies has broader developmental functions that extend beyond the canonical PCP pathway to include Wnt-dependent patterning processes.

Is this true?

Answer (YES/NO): NO